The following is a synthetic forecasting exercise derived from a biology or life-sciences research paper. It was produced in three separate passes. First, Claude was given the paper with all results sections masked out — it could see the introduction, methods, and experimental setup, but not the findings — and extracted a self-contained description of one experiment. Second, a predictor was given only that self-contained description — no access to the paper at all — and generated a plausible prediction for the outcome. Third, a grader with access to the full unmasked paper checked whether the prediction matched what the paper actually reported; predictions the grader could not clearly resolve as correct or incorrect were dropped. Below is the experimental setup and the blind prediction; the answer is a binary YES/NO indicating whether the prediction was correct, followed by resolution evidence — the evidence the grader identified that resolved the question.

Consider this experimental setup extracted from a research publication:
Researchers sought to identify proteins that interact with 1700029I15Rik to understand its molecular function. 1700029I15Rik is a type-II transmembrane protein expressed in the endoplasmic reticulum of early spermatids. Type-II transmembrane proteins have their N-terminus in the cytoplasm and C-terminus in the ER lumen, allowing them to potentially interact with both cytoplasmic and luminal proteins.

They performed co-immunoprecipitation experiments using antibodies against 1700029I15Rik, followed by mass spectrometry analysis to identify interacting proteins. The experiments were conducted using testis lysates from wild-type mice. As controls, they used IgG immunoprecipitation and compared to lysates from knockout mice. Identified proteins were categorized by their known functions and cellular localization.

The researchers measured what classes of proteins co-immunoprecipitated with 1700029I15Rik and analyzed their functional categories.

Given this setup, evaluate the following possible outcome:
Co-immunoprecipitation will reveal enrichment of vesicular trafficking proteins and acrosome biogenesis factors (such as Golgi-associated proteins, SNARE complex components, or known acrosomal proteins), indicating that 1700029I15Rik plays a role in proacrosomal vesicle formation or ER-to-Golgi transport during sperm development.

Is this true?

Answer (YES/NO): NO